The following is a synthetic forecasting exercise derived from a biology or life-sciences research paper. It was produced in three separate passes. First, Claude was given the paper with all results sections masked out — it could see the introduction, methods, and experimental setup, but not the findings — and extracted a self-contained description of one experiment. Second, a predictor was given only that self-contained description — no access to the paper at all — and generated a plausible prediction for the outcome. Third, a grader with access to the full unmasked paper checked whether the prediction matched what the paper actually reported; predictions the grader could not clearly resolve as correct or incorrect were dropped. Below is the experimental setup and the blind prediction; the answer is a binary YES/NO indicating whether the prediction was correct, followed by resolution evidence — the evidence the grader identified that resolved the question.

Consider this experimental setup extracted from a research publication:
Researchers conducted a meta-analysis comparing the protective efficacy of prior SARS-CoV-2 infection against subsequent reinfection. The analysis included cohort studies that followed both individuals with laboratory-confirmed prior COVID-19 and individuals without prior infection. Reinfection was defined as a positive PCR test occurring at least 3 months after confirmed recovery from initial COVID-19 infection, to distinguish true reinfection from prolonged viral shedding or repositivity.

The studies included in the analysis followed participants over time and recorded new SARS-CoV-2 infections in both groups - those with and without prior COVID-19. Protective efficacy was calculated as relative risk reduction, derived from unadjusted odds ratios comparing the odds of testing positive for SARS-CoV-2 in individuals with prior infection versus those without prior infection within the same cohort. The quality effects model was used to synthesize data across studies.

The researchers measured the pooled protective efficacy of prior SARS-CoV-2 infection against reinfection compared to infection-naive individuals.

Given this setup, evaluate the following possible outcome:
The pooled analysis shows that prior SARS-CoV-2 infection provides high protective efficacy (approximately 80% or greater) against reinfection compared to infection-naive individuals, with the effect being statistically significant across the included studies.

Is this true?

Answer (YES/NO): YES